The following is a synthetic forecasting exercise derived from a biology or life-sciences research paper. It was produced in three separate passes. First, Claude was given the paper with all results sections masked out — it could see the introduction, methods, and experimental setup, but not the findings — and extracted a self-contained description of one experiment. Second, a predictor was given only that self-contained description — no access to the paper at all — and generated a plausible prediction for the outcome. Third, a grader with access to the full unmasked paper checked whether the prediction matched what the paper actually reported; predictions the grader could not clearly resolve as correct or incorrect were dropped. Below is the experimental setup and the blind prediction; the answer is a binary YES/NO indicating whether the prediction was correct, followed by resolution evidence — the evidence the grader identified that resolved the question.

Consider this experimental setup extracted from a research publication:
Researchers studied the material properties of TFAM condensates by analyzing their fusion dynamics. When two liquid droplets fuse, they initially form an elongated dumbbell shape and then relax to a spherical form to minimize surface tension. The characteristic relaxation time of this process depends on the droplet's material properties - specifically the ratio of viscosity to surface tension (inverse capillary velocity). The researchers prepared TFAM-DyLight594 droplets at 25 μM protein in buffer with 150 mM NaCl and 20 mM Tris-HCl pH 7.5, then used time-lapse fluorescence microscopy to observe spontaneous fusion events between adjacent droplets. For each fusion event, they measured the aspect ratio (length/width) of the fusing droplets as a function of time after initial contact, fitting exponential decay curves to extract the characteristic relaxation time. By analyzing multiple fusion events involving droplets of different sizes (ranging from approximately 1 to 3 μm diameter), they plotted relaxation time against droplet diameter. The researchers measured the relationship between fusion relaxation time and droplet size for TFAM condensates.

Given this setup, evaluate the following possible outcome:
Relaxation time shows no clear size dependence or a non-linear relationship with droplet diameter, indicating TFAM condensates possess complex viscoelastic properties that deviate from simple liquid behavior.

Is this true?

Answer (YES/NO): NO